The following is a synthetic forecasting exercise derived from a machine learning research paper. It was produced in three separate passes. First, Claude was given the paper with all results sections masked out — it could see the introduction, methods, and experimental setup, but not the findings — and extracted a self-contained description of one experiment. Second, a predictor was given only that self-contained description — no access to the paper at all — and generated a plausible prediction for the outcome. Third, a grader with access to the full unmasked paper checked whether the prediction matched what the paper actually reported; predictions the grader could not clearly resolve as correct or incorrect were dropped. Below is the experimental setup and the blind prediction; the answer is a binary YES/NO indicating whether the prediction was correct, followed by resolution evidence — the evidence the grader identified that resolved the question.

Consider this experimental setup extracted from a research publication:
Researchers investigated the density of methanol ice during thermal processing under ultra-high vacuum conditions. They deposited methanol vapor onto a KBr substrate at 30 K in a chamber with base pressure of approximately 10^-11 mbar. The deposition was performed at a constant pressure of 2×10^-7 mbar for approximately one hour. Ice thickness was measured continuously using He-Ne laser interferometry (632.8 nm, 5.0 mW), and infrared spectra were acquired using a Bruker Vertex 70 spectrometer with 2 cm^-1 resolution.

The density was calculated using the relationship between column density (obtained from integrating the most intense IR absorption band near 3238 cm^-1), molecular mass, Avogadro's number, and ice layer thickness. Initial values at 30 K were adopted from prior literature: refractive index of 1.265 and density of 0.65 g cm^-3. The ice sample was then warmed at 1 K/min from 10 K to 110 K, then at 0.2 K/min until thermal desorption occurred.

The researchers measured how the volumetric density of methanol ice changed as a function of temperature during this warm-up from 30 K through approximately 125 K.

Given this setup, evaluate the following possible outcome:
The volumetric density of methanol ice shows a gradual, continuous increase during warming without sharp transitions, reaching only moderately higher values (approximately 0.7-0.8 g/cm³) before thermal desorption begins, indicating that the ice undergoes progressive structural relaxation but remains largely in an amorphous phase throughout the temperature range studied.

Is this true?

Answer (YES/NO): NO